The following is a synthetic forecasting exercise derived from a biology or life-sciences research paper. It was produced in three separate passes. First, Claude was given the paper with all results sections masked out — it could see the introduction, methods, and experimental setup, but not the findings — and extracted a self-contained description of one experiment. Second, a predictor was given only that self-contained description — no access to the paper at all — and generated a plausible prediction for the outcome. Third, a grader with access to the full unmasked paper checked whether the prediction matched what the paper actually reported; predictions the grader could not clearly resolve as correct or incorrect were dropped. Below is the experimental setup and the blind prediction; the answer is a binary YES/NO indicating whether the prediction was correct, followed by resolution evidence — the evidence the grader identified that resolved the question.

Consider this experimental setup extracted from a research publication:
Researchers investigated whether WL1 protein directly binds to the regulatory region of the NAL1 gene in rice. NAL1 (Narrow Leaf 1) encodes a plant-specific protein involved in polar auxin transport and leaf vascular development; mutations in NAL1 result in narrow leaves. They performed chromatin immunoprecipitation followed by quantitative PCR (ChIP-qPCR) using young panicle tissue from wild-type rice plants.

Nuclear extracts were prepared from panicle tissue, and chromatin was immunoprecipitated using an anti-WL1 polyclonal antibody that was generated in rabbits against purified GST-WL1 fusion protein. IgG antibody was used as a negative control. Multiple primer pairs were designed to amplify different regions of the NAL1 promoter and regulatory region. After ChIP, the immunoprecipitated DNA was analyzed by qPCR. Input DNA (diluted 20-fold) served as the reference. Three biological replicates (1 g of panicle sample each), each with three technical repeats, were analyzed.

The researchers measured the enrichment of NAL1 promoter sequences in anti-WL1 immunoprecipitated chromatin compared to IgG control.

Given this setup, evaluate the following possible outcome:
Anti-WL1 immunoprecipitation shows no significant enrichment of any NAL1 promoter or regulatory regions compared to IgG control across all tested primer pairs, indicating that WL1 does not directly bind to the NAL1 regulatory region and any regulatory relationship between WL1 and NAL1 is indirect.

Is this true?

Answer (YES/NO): NO